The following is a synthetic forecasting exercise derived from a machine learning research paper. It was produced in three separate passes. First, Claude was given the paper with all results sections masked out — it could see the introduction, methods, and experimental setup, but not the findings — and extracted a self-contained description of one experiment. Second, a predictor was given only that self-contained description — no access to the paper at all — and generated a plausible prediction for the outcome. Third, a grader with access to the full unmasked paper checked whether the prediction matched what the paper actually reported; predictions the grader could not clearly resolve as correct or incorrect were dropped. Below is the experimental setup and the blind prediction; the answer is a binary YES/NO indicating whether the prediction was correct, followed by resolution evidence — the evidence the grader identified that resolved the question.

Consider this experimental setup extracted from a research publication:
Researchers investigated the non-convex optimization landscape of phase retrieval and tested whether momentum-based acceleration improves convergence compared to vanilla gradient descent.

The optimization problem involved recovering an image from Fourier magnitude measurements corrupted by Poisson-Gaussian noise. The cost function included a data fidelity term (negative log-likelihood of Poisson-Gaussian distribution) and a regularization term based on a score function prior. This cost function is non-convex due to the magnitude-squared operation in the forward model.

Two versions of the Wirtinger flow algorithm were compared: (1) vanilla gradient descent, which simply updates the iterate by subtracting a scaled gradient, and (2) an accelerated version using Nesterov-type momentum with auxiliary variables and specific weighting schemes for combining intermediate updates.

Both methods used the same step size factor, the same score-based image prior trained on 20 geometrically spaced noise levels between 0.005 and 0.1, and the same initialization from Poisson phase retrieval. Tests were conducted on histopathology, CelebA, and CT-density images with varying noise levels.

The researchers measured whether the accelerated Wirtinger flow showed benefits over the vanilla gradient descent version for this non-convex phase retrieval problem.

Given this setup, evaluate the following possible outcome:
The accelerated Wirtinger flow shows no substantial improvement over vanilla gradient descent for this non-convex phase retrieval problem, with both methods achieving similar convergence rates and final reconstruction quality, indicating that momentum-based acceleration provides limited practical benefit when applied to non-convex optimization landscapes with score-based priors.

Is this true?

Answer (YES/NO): NO